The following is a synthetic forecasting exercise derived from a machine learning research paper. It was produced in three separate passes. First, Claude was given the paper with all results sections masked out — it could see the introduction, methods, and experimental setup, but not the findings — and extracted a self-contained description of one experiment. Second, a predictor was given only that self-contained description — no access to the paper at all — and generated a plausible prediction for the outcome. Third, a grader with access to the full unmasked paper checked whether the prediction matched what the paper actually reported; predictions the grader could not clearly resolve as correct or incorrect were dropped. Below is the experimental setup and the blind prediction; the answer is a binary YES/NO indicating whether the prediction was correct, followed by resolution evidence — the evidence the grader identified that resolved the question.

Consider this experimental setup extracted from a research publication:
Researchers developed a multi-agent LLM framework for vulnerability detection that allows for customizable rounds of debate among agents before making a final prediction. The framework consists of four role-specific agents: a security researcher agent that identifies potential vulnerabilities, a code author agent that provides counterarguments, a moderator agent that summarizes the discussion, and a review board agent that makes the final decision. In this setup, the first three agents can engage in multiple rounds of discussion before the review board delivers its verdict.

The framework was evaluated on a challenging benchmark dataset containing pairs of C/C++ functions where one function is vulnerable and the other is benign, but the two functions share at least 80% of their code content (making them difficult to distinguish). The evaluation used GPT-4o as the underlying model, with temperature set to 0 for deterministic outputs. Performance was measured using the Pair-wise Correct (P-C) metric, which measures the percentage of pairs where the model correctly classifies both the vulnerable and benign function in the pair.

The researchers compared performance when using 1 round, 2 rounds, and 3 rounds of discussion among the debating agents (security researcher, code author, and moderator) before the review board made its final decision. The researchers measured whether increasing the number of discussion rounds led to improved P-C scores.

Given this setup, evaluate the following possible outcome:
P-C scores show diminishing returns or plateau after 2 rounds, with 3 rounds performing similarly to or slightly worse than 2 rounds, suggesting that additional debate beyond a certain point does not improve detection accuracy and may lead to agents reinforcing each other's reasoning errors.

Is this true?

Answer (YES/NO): NO